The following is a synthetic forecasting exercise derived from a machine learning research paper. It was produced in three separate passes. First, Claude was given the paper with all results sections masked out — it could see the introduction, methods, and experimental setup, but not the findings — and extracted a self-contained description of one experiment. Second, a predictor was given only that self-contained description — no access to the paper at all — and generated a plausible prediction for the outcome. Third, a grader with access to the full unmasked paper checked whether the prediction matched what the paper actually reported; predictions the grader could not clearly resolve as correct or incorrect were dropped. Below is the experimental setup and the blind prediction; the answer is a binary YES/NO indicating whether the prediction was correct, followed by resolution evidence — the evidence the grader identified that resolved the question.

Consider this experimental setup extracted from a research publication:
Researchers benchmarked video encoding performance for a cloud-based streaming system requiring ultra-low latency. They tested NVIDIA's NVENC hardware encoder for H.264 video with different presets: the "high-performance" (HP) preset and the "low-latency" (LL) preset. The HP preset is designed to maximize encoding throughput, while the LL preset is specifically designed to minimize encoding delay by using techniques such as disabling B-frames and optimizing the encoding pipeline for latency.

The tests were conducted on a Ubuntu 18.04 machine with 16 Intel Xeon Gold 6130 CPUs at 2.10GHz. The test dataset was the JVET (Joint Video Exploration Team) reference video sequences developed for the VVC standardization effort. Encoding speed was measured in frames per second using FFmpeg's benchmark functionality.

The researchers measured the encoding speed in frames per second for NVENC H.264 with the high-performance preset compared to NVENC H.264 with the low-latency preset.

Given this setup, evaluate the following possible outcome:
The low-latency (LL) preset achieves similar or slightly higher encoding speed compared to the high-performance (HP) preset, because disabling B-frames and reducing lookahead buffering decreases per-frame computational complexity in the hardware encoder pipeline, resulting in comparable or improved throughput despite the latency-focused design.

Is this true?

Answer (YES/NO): NO